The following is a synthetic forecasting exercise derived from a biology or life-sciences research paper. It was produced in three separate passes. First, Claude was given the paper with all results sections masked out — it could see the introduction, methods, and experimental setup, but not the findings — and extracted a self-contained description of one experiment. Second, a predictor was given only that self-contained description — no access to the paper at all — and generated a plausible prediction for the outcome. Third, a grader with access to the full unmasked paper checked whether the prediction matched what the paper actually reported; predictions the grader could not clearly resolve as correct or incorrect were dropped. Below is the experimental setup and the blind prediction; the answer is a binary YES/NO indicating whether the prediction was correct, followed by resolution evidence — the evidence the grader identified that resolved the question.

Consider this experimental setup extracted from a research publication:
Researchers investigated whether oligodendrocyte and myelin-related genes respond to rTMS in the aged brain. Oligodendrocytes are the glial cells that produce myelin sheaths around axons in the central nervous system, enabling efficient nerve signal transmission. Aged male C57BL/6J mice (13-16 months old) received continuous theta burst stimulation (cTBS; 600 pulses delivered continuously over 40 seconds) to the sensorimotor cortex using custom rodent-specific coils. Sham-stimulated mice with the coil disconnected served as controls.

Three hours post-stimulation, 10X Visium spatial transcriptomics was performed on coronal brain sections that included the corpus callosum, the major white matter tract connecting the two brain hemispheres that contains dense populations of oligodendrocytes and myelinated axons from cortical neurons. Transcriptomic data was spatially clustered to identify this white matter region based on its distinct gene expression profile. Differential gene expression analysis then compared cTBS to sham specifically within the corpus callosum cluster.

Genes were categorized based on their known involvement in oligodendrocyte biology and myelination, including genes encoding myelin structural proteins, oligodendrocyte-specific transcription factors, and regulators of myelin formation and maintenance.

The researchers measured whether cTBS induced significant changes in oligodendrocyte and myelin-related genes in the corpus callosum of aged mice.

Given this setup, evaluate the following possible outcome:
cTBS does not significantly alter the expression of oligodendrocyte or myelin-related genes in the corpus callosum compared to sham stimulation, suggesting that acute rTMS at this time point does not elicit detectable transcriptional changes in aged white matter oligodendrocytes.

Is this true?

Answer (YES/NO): NO